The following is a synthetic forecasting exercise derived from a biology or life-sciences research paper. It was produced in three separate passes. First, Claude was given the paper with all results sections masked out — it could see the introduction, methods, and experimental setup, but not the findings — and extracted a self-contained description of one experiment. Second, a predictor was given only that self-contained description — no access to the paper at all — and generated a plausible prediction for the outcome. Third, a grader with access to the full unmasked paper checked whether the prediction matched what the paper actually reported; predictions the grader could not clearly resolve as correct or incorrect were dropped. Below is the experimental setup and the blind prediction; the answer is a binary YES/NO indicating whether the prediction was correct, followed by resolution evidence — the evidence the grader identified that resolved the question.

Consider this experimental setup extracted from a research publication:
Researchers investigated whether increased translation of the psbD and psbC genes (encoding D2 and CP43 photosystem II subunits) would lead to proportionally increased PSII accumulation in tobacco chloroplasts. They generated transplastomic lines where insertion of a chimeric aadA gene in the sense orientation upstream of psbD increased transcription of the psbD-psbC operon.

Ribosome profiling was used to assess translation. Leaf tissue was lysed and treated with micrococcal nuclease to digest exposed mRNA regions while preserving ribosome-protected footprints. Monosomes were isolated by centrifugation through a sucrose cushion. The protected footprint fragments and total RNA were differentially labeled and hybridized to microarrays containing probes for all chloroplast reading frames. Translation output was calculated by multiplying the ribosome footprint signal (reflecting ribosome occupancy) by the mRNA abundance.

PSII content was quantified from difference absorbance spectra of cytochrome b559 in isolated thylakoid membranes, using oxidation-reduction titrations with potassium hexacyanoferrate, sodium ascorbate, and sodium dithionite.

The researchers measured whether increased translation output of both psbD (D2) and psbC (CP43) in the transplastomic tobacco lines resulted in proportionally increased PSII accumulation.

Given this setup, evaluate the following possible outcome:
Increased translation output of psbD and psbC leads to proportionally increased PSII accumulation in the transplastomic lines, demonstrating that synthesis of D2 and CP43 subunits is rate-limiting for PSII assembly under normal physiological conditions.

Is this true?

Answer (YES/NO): NO